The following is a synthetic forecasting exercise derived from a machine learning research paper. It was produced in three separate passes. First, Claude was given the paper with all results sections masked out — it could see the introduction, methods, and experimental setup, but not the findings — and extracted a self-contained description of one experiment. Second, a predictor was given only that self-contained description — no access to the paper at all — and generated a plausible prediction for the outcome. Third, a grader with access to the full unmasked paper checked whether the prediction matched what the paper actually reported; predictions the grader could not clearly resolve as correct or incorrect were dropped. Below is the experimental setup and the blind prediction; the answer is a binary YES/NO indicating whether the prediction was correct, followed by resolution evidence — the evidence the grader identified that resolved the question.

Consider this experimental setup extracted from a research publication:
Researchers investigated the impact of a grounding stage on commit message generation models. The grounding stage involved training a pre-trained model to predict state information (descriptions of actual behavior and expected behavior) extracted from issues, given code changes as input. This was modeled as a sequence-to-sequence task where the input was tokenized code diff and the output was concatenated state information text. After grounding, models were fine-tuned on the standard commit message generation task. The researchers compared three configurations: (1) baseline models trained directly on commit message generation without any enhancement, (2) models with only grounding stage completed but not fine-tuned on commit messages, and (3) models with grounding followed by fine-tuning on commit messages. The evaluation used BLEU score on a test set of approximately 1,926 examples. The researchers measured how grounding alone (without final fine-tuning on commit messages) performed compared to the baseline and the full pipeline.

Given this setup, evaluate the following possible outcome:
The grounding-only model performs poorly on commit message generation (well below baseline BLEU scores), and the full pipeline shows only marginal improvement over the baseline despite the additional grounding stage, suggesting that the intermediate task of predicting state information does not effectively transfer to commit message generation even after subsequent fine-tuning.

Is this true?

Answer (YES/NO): NO